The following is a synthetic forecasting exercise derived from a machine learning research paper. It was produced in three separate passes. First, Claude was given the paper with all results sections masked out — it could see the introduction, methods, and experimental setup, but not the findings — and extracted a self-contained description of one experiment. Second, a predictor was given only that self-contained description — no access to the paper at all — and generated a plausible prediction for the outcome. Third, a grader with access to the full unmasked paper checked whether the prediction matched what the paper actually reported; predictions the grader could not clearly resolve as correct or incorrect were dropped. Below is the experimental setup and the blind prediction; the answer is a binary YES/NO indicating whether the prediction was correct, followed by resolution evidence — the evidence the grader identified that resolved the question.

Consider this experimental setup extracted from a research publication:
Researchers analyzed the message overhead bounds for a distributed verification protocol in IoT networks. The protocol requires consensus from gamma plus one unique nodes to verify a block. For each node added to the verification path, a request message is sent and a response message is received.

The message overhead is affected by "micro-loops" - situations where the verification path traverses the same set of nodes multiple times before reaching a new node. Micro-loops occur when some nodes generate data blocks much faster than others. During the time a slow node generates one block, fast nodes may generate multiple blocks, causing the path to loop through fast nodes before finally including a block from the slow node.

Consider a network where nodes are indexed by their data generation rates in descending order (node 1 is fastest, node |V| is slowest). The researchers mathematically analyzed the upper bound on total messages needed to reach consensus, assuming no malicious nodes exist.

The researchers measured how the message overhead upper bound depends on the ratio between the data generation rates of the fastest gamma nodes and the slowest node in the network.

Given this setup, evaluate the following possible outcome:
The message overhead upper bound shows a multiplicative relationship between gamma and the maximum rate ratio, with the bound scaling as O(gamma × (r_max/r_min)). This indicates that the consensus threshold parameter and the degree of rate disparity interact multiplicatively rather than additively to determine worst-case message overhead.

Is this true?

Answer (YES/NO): NO